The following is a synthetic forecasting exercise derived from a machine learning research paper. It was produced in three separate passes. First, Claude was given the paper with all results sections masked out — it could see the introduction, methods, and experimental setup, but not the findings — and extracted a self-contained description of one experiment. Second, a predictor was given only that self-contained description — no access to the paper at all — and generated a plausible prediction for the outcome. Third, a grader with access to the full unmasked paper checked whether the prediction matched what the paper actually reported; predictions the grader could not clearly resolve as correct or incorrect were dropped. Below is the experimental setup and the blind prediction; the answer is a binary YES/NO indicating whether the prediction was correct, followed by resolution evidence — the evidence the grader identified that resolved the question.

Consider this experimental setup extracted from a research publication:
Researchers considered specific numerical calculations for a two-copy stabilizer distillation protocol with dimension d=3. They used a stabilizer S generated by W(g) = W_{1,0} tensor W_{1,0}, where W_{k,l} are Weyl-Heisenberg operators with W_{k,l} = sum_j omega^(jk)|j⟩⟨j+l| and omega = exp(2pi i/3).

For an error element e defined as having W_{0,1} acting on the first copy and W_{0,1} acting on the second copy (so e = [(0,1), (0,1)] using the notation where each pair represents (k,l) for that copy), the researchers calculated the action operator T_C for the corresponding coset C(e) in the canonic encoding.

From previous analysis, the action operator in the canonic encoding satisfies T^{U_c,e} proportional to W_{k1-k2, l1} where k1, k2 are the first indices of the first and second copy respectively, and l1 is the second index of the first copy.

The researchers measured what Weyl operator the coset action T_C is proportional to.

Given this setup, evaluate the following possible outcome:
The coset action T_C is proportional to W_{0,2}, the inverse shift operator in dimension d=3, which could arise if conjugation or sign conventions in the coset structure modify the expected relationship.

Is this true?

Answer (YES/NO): NO